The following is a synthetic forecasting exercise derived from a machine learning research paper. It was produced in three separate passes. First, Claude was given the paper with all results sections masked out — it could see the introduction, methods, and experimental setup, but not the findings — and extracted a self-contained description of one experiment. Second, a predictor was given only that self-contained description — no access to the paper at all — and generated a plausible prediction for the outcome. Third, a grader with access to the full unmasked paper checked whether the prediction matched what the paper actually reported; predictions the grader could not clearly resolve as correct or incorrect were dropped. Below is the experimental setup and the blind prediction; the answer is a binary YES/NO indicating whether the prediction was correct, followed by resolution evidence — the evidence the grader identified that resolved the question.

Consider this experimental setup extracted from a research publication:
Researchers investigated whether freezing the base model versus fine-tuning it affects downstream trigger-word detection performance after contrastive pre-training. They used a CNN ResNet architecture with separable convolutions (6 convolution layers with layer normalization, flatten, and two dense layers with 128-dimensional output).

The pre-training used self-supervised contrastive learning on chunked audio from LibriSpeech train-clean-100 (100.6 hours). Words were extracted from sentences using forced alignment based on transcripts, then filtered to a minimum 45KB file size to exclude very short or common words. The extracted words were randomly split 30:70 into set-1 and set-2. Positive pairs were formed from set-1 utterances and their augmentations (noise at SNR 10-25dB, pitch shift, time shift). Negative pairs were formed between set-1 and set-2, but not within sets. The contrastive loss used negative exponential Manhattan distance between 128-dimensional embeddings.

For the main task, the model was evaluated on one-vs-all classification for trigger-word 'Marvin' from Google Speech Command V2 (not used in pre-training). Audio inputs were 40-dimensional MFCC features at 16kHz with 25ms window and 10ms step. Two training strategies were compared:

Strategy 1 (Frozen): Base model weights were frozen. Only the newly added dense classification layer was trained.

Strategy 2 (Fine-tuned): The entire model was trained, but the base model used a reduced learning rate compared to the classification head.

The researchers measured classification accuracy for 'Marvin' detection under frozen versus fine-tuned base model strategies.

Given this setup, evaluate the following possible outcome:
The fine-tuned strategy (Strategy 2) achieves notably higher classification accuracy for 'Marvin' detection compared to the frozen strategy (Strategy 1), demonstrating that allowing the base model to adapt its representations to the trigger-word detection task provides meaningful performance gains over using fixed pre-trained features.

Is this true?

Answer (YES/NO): YES